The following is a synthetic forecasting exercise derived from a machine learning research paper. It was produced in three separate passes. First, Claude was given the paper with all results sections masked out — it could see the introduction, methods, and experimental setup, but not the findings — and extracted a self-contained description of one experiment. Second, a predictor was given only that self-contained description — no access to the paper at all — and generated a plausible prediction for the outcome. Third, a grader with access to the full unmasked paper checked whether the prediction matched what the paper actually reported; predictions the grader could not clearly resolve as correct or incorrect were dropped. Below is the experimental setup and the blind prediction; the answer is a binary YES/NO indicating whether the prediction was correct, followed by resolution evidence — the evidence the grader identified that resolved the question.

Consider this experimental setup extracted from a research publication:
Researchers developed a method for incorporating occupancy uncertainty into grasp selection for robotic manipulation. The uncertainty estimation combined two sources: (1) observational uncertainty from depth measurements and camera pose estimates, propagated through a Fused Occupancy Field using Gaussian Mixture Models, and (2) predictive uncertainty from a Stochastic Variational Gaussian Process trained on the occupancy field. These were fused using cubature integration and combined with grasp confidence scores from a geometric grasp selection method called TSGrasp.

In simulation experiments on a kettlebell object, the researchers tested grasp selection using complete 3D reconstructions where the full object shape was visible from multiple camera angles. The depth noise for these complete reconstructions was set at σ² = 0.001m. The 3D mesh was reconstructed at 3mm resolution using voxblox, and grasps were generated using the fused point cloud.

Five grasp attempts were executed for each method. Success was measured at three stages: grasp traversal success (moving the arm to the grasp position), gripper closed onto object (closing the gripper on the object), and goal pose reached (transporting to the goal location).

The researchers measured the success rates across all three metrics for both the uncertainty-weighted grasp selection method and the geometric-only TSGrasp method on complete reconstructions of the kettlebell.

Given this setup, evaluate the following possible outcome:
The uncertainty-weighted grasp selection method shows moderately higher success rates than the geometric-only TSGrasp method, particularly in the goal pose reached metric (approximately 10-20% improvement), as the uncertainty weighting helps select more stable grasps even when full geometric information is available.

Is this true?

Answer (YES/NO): NO